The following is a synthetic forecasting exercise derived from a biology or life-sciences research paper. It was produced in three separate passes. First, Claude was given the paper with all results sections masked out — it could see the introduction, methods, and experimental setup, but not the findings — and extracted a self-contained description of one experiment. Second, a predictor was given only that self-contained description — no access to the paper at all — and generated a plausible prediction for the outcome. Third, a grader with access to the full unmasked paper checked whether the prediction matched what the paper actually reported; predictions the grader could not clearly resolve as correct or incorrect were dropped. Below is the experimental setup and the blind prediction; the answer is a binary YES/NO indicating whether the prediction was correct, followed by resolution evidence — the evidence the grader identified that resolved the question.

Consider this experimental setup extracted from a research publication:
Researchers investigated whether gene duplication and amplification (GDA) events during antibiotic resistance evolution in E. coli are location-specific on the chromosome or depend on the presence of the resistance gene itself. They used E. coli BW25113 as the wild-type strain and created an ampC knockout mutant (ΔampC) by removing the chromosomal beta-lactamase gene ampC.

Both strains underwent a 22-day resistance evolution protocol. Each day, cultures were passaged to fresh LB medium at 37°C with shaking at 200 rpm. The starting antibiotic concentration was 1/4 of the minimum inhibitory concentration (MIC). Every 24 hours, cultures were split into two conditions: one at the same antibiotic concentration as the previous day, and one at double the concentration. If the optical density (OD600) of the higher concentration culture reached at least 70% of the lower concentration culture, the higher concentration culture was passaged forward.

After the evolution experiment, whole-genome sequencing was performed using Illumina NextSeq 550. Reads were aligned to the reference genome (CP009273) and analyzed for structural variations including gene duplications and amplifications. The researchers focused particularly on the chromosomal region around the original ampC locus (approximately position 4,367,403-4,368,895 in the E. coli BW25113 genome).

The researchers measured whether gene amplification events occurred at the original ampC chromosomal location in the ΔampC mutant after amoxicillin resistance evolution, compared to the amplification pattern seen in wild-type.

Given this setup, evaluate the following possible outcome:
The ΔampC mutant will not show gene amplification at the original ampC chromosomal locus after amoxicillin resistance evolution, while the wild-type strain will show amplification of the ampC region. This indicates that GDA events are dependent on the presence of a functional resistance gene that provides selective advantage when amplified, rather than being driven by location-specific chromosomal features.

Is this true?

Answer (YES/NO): YES